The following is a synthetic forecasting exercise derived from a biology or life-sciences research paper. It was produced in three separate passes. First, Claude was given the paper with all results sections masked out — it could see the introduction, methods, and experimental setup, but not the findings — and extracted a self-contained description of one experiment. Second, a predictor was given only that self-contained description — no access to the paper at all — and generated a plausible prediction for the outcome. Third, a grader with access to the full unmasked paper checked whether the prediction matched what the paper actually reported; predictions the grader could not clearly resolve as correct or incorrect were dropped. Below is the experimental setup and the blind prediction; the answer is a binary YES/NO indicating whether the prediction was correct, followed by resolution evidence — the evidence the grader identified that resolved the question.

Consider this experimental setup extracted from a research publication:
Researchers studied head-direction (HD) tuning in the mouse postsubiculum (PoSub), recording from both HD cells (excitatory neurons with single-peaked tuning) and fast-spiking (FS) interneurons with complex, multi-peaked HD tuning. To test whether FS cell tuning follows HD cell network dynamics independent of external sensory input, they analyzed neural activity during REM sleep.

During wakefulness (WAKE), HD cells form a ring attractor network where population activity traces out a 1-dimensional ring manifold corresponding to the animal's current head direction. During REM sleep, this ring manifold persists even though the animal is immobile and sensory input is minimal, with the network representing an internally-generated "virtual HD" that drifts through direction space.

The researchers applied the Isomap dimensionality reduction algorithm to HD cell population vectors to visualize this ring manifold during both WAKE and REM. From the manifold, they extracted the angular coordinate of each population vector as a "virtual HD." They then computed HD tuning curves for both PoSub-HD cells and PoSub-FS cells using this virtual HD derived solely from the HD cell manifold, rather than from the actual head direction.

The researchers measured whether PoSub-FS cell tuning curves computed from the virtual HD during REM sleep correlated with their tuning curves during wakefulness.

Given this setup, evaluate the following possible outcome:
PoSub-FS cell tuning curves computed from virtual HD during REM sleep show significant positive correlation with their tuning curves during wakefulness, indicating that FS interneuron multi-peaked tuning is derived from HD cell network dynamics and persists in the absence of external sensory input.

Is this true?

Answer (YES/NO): YES